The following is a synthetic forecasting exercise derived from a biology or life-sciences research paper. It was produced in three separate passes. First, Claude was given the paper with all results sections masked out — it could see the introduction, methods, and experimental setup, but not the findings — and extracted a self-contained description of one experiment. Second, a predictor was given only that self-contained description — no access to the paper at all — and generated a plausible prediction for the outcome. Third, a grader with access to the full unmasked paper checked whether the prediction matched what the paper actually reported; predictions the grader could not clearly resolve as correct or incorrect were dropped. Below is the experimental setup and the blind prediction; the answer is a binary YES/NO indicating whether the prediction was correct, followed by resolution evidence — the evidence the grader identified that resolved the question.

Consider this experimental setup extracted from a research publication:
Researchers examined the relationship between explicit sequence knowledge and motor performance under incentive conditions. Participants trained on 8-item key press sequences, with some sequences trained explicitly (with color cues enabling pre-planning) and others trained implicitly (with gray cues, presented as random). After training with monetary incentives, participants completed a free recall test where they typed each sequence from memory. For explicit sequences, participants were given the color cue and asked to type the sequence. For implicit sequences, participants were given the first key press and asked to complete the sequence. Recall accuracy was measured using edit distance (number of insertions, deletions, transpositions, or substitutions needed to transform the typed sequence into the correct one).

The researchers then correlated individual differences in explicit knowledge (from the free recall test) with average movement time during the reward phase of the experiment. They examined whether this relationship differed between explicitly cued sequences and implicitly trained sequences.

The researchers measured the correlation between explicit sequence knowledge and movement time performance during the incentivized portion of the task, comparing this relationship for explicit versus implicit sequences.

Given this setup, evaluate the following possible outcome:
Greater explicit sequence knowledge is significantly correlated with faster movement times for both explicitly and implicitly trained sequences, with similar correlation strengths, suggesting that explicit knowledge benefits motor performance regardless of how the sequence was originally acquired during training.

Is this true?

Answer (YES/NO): NO